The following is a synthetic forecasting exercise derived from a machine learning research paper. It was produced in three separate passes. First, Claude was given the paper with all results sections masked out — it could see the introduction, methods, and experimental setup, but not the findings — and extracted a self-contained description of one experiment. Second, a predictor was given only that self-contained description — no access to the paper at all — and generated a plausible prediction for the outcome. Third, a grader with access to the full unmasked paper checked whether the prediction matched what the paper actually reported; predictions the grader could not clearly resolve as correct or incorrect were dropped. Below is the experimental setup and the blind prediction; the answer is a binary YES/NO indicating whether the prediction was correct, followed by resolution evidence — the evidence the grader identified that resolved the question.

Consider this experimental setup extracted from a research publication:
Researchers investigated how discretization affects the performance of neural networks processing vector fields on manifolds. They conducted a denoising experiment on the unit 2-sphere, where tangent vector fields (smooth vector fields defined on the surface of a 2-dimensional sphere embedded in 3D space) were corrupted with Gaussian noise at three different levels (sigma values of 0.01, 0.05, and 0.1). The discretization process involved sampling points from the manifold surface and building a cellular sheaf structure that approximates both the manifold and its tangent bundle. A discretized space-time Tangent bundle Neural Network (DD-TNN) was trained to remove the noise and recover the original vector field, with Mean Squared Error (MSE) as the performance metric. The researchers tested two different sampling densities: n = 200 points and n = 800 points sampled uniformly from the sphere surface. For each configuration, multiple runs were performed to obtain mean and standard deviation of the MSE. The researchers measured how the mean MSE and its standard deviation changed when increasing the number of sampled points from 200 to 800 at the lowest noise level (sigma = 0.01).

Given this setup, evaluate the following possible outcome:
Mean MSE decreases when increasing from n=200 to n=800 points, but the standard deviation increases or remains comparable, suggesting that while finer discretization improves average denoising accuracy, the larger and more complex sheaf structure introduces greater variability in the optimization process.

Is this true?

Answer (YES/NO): NO